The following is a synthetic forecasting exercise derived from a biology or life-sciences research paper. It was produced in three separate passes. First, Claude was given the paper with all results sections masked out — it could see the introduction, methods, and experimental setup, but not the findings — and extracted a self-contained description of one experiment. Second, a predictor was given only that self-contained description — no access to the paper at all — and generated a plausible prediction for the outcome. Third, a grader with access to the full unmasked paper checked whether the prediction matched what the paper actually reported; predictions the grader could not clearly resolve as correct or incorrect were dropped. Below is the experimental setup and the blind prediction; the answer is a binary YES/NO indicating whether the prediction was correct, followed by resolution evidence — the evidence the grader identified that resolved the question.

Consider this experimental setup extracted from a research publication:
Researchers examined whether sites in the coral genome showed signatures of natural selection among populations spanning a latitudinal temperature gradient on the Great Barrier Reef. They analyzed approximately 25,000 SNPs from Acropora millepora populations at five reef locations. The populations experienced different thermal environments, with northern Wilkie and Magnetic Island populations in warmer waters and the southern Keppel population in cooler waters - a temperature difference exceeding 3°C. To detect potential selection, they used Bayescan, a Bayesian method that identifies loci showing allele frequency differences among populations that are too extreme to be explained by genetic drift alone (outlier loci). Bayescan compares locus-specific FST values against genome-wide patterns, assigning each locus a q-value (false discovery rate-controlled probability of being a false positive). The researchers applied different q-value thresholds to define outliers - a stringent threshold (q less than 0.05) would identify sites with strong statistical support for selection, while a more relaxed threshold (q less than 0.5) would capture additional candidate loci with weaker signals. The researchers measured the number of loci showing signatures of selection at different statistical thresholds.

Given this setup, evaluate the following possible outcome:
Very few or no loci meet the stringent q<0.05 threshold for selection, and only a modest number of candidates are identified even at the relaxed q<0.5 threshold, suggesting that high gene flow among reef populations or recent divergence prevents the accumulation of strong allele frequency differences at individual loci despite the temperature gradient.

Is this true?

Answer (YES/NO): NO